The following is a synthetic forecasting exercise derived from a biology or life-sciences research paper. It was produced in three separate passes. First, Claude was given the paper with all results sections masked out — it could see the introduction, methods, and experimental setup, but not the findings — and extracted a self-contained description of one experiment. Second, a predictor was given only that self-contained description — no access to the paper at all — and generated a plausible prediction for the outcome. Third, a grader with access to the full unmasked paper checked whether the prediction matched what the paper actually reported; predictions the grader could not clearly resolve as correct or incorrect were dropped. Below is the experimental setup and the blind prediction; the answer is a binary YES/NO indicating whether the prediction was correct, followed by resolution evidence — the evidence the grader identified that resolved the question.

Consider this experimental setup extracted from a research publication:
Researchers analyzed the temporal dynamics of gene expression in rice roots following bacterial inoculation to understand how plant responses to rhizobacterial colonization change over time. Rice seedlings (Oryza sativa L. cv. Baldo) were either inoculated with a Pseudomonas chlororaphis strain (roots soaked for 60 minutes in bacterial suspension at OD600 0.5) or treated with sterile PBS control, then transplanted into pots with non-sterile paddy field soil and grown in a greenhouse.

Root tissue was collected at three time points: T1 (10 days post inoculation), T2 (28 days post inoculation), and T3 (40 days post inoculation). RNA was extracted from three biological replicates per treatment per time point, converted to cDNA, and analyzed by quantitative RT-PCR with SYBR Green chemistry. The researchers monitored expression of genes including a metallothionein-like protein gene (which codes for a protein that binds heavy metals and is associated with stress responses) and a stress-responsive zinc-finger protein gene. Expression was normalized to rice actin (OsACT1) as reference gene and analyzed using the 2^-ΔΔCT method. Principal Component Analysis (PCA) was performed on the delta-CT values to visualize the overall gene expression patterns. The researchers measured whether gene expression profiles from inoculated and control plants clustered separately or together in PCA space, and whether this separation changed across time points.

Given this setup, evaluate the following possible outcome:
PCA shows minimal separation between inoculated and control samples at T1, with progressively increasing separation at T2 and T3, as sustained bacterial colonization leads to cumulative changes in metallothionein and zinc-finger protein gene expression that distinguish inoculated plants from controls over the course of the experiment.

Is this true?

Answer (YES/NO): NO